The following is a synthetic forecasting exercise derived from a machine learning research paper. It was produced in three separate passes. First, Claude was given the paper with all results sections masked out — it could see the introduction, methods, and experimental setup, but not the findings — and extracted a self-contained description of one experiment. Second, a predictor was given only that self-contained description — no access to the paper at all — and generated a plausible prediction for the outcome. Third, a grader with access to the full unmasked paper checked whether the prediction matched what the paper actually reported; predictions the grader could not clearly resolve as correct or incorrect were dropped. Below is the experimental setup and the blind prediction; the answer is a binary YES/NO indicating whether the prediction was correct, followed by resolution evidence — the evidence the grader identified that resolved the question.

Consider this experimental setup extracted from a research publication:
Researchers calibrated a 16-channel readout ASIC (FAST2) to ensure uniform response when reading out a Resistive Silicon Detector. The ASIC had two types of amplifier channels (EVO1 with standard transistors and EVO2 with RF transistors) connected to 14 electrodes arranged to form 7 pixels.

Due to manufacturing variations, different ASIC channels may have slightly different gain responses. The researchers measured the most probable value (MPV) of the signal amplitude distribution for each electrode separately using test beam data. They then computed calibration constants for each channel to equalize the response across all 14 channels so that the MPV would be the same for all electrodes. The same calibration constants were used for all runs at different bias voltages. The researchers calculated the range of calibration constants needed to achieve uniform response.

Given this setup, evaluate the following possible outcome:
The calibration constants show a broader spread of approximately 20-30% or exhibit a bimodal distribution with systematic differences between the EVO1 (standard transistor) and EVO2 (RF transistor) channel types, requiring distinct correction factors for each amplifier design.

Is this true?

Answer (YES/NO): NO